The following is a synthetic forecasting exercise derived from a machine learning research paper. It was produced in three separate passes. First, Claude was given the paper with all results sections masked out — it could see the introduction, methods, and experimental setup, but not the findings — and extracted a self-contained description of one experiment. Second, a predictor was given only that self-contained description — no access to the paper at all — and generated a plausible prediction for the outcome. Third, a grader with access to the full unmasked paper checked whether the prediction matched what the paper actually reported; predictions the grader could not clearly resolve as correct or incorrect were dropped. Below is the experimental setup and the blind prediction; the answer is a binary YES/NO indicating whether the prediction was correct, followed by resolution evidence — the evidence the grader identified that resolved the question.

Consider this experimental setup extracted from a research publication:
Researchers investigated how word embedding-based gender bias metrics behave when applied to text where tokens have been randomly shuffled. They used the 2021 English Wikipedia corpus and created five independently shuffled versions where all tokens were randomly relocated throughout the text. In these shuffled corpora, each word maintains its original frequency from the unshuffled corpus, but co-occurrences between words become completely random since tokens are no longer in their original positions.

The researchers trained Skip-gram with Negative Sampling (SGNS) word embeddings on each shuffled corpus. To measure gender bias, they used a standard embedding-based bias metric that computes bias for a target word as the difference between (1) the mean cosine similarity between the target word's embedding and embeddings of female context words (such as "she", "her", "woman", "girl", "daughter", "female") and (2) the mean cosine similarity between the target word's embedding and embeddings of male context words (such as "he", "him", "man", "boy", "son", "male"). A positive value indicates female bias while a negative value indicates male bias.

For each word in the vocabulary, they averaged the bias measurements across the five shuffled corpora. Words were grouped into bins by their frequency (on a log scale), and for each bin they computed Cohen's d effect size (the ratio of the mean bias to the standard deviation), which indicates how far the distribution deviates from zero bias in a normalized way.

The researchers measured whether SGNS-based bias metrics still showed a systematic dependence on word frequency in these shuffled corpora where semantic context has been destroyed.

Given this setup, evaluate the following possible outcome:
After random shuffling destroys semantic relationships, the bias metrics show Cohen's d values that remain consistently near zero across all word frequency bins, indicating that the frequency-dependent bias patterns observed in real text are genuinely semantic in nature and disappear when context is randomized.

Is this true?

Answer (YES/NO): NO